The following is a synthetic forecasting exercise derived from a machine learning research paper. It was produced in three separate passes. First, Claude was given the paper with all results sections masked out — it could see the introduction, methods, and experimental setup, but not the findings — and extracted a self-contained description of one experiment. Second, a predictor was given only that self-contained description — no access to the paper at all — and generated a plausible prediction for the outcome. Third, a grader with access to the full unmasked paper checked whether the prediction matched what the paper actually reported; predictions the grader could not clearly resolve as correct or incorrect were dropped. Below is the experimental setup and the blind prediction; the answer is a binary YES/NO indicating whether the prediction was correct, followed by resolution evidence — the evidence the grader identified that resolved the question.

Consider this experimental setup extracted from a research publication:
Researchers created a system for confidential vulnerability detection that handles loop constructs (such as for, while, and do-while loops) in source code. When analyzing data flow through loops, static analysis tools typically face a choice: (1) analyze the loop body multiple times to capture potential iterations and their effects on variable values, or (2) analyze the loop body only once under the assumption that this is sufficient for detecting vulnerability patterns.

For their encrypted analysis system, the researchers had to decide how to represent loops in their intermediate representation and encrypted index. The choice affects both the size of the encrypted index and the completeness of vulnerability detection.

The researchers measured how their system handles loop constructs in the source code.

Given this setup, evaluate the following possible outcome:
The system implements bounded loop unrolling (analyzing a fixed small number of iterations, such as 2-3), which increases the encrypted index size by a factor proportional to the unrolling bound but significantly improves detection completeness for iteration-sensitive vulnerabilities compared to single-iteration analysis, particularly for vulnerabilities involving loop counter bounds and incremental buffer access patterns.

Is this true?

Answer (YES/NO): NO